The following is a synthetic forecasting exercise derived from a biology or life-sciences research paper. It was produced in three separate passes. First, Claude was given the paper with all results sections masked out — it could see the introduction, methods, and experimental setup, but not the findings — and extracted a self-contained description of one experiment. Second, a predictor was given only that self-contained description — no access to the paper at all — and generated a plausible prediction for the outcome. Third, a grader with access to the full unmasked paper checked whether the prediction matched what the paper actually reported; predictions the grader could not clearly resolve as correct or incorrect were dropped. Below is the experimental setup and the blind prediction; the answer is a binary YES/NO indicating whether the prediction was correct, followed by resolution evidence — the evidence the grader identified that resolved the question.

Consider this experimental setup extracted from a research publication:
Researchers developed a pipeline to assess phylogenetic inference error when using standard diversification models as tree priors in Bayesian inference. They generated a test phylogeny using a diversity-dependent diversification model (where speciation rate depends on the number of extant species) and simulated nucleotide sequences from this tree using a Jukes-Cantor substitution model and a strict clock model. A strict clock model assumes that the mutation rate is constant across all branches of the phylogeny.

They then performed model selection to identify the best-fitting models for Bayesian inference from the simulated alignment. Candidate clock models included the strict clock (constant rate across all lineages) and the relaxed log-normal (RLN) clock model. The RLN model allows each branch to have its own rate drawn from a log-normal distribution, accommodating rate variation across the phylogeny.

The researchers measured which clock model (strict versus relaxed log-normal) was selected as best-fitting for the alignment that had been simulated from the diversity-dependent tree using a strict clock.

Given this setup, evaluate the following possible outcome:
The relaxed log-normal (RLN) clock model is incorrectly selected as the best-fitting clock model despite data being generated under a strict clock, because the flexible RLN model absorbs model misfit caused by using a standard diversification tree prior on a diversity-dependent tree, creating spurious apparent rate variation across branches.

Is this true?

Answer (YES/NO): YES